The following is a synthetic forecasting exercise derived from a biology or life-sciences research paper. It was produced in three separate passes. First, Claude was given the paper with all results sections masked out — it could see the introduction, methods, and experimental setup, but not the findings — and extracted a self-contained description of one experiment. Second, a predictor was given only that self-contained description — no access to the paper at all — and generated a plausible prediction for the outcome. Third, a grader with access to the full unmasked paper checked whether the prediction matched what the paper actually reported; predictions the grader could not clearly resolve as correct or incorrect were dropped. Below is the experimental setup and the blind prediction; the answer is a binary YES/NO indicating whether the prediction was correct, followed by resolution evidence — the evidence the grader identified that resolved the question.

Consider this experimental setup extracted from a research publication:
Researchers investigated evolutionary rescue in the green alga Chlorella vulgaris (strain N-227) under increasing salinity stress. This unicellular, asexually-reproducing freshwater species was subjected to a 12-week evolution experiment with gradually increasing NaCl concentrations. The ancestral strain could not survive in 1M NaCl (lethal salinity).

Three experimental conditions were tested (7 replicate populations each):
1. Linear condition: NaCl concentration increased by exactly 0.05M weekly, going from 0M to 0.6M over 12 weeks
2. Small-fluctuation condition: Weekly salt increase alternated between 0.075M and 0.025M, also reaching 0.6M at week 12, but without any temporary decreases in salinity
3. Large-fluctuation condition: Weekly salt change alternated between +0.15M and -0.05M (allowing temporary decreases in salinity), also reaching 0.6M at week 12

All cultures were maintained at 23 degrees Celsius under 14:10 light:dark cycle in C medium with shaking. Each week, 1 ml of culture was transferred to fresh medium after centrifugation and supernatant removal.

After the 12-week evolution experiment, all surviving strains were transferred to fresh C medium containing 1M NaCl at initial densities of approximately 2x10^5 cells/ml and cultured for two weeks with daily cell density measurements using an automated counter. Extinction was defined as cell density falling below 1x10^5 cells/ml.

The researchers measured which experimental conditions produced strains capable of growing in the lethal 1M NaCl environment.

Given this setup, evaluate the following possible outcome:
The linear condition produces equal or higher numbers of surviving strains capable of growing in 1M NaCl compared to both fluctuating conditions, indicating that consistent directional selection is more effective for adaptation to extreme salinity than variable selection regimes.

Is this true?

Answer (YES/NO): NO